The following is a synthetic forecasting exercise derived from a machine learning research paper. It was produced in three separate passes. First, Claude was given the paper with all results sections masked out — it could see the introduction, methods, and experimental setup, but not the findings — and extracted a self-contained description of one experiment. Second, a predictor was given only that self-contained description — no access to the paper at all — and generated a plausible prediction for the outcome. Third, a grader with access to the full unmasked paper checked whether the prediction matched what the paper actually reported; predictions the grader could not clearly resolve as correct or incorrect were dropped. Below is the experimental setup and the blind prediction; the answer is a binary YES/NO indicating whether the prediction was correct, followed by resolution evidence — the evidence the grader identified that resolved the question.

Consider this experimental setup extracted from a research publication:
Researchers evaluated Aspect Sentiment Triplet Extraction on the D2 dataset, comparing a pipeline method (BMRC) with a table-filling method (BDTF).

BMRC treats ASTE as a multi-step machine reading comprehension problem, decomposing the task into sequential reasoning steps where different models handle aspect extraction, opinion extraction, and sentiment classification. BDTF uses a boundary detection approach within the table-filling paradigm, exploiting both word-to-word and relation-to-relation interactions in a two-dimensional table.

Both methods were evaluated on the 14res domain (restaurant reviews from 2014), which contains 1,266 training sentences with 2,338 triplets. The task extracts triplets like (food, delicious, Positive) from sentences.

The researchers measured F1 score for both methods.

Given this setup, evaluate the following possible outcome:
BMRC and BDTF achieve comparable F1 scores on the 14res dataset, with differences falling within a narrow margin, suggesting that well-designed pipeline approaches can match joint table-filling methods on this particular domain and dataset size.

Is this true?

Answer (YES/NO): NO